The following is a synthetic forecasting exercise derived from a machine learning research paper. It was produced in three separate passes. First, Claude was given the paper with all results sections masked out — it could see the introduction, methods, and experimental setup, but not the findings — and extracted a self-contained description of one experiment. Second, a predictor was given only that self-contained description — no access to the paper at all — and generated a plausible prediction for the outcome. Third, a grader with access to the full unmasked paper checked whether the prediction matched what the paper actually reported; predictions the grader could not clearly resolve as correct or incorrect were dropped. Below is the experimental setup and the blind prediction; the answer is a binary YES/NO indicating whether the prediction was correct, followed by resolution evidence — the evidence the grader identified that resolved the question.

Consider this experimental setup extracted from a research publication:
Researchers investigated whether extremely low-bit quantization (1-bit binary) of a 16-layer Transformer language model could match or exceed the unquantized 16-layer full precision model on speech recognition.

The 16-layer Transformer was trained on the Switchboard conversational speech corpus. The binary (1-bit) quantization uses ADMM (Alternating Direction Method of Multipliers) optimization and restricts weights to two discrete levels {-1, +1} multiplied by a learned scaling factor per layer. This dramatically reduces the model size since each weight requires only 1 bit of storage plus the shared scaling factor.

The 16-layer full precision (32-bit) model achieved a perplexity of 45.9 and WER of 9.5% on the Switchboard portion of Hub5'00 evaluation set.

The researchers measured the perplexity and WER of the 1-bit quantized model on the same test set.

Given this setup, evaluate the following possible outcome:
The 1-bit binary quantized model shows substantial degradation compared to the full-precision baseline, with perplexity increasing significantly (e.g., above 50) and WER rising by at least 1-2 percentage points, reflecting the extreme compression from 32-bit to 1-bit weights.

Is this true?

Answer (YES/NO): NO